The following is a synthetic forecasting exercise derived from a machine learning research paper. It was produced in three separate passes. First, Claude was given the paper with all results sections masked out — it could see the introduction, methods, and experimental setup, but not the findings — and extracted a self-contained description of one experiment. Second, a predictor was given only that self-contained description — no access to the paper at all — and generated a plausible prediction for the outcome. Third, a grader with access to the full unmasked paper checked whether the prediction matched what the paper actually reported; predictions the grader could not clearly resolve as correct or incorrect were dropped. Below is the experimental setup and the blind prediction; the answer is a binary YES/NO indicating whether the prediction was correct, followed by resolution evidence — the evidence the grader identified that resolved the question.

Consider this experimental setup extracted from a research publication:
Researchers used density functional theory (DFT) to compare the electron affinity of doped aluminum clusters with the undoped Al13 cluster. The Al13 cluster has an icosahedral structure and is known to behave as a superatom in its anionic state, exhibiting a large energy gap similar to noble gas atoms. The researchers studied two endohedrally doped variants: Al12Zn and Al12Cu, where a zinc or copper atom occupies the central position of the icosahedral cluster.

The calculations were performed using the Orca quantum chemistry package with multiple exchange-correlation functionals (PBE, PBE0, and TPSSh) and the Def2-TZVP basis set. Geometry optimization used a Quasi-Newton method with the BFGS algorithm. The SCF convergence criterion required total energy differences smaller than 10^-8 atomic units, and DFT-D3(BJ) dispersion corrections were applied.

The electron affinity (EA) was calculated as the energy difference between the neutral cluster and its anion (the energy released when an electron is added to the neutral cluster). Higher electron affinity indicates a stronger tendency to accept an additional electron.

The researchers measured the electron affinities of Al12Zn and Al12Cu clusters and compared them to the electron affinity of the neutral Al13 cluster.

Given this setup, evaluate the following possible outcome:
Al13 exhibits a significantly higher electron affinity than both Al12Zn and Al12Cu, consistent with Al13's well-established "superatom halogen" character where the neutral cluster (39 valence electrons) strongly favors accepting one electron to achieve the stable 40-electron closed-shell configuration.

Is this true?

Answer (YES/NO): NO